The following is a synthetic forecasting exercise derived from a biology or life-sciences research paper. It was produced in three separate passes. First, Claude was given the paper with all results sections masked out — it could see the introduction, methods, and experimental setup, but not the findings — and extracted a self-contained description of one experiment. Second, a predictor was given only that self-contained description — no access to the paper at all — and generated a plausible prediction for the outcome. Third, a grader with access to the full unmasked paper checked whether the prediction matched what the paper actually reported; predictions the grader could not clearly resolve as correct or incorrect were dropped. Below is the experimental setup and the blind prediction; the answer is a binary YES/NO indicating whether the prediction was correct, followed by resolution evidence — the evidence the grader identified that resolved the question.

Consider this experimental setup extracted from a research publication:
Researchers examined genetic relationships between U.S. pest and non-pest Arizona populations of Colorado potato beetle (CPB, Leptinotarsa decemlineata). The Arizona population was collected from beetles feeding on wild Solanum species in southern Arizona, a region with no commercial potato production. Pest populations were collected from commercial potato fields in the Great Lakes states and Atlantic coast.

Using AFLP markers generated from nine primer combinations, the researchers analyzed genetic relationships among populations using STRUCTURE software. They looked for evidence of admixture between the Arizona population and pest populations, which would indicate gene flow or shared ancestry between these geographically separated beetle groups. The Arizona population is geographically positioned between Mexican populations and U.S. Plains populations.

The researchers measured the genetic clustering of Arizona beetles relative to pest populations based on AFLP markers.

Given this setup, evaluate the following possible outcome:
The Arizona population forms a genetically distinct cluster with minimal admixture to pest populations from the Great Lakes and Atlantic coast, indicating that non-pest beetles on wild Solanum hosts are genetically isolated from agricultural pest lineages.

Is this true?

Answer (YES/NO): YES